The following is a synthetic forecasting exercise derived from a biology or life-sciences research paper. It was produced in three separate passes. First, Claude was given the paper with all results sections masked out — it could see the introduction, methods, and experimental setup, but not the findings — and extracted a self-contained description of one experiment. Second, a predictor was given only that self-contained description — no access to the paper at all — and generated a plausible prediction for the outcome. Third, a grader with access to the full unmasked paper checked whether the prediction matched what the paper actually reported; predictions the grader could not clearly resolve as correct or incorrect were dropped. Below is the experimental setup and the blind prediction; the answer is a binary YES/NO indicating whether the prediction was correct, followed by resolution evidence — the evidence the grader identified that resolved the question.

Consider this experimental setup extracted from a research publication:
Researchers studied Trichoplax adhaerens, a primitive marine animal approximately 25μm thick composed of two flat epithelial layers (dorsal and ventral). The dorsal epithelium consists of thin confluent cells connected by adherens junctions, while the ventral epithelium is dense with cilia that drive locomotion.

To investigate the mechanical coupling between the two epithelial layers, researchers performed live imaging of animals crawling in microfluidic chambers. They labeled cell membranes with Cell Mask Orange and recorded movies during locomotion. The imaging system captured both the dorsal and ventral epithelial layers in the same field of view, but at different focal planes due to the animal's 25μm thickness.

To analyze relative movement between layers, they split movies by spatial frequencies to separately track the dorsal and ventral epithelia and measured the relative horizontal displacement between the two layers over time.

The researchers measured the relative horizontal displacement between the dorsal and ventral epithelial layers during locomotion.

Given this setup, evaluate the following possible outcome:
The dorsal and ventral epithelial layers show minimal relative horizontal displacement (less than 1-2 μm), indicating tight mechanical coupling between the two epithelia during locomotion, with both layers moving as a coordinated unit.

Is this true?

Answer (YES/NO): NO